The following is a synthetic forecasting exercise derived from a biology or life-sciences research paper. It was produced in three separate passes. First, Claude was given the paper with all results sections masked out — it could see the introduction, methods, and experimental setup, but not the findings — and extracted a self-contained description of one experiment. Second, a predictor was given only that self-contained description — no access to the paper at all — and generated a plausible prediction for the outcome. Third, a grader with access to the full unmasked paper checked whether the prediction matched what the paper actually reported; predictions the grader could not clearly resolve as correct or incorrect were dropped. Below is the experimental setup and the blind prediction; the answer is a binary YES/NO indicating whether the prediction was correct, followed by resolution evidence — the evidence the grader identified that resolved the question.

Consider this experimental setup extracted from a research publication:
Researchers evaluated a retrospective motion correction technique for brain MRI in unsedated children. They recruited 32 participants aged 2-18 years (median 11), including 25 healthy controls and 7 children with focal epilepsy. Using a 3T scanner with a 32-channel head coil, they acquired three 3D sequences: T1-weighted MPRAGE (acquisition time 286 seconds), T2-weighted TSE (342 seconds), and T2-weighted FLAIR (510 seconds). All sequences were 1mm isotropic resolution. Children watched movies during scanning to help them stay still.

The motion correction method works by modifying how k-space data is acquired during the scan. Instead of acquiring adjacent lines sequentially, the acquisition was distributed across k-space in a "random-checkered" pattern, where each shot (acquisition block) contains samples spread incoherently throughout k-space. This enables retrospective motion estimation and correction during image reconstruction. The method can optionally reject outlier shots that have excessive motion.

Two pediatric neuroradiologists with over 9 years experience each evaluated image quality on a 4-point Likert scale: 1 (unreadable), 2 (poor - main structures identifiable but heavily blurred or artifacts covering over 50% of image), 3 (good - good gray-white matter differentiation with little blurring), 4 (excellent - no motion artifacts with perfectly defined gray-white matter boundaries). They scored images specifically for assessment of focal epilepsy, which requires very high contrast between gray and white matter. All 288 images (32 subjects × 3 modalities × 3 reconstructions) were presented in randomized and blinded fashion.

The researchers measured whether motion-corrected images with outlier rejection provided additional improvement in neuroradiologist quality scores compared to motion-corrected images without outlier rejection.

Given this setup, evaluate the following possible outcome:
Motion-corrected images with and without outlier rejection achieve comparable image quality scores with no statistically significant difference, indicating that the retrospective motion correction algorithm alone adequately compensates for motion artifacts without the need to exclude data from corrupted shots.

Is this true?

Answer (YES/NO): NO